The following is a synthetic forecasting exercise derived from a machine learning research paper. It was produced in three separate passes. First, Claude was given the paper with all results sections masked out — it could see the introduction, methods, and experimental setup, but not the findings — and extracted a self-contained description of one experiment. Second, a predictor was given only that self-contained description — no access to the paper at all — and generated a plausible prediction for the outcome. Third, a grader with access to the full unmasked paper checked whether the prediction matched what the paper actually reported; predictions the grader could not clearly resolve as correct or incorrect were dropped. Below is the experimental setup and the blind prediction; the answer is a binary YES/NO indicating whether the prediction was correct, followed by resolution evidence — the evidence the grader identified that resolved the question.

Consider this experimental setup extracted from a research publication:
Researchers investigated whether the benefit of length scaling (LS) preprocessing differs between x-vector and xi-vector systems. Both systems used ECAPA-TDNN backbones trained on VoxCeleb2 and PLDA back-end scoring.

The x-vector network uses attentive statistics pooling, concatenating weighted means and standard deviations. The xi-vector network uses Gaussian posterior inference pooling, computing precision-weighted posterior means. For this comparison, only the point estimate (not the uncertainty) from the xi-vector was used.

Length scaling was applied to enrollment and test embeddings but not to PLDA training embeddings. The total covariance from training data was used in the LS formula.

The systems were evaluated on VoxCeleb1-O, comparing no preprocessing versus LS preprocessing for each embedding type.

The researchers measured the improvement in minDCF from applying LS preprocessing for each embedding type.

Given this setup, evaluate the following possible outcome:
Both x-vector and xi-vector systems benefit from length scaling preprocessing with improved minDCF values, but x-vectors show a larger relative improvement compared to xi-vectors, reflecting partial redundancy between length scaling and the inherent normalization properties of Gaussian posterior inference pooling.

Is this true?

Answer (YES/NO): NO